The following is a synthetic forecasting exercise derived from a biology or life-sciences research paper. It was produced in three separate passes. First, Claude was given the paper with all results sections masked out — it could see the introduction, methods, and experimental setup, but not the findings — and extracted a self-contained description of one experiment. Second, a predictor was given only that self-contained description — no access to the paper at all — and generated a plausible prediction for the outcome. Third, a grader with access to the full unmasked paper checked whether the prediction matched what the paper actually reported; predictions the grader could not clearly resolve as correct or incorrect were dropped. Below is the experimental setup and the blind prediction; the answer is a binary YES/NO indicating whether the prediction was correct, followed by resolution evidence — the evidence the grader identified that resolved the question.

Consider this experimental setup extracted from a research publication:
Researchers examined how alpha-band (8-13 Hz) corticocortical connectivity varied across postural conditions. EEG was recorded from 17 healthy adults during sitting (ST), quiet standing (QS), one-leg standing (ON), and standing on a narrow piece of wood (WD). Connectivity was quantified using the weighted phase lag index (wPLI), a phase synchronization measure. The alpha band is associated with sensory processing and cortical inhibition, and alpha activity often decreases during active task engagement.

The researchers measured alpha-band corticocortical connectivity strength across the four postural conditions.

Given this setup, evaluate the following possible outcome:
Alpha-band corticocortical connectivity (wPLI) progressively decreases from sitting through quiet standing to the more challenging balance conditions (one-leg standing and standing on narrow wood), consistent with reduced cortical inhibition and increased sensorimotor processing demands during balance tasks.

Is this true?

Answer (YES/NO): NO